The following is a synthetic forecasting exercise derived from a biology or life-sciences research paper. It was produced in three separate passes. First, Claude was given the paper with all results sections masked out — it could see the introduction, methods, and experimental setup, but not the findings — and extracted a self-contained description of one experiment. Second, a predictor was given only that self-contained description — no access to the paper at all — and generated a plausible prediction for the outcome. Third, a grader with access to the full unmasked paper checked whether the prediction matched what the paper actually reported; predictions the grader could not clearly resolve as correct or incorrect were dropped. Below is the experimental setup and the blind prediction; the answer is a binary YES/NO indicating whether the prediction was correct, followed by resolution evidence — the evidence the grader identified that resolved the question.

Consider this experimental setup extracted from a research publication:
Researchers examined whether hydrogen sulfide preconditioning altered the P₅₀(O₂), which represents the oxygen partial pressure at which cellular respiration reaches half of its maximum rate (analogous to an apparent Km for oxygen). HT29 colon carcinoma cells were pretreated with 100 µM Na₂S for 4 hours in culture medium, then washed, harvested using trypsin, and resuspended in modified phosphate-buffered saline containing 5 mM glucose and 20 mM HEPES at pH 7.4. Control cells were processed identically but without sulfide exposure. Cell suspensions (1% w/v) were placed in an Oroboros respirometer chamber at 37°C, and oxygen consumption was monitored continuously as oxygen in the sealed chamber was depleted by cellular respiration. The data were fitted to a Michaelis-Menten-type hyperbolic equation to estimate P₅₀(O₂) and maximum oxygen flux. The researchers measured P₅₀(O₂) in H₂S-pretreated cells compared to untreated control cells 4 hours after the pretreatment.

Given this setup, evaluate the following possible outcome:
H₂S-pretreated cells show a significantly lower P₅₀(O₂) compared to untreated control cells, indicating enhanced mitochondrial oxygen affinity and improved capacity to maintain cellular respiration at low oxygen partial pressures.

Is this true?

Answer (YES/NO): NO